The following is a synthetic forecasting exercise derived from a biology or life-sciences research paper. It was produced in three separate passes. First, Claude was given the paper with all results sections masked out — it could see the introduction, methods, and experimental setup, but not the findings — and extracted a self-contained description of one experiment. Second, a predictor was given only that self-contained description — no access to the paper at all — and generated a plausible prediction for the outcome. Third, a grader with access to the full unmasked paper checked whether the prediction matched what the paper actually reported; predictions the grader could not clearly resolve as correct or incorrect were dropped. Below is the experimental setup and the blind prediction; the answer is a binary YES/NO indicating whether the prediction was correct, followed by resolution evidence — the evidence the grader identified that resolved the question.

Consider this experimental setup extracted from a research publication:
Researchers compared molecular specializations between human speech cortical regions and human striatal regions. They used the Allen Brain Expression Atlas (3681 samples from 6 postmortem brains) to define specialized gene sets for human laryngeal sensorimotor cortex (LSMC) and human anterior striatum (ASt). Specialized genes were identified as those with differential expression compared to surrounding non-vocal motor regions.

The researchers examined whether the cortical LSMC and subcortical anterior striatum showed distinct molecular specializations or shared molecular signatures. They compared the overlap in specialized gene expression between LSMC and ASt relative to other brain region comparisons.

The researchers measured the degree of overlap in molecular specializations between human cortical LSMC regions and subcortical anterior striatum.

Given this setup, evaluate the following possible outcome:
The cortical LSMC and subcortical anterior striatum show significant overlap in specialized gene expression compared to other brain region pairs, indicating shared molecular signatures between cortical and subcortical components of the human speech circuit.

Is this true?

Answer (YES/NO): YES